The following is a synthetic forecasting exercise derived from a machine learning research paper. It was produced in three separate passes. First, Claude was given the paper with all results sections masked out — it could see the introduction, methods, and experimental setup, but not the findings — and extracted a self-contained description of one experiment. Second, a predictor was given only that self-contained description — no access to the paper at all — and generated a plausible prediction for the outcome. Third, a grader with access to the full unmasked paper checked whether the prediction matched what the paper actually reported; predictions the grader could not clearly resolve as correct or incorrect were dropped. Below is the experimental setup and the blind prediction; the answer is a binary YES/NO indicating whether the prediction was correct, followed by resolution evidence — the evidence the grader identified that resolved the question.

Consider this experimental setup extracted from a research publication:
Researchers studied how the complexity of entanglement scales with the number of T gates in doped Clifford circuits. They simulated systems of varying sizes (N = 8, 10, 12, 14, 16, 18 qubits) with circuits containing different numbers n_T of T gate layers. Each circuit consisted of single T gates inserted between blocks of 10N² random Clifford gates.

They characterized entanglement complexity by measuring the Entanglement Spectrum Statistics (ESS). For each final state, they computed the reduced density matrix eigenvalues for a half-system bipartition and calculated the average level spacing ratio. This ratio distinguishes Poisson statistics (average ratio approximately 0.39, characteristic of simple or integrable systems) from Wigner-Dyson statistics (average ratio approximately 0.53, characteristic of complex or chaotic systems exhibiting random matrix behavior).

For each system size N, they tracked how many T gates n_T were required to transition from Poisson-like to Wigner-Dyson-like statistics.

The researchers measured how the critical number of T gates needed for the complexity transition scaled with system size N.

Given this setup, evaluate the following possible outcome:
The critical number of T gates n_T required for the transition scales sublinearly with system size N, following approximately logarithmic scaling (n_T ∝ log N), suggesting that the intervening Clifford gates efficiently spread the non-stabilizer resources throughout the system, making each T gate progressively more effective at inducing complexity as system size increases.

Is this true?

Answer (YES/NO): NO